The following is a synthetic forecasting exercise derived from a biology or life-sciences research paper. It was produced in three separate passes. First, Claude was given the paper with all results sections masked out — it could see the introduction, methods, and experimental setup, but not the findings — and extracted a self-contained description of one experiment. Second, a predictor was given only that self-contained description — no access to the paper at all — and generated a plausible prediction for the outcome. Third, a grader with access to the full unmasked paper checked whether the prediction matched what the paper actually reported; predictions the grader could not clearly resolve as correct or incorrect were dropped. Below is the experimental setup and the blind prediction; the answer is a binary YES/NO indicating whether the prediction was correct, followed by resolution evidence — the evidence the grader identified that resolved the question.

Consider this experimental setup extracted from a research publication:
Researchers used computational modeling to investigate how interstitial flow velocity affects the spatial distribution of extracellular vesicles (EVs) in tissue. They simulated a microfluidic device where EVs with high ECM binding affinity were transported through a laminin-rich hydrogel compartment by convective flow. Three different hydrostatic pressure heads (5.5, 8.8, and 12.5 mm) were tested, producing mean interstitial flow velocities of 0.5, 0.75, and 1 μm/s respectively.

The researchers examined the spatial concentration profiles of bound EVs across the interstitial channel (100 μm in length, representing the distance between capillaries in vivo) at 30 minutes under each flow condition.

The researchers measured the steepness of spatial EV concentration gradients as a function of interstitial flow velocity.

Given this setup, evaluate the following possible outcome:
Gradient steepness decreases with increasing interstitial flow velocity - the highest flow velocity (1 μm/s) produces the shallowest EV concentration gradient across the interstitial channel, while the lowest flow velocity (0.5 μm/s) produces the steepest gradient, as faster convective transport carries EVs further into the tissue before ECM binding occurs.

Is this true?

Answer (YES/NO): YES